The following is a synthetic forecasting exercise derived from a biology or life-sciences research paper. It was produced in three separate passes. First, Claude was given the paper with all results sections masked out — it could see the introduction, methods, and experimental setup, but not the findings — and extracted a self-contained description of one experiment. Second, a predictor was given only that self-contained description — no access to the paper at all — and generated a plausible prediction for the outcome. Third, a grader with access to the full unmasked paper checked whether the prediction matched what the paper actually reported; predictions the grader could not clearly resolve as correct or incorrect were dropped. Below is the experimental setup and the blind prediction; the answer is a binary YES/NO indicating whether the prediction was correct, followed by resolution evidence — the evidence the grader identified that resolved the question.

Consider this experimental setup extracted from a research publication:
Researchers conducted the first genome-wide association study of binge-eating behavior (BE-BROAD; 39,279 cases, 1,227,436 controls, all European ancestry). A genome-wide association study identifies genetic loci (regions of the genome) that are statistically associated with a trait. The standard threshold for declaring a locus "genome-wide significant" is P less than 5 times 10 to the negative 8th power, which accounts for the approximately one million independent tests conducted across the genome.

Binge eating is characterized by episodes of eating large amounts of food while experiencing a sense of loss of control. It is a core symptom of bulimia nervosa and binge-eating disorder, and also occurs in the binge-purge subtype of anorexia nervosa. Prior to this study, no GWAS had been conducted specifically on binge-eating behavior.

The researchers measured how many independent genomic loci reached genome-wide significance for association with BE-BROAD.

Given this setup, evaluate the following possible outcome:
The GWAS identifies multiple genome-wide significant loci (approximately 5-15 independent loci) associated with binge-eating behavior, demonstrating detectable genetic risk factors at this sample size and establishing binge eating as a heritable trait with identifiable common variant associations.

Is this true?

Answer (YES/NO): YES